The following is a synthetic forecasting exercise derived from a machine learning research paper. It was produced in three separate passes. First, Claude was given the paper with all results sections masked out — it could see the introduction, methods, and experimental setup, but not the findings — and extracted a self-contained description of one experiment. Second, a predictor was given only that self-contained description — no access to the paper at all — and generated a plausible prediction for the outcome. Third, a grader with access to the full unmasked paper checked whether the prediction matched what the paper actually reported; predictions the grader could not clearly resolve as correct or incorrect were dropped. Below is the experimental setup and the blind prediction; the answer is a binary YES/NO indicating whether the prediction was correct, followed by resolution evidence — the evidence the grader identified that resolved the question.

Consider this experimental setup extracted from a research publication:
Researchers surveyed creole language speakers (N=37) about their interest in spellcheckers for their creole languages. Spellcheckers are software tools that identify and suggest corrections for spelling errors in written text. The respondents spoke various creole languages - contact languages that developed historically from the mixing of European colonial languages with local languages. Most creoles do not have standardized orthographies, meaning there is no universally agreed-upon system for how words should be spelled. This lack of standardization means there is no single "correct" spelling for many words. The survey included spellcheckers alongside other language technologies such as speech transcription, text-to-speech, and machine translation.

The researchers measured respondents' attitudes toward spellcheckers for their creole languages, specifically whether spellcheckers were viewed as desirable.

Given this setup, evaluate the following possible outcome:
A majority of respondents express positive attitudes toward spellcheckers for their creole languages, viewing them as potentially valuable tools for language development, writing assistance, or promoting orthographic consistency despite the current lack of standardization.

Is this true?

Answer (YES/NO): NO